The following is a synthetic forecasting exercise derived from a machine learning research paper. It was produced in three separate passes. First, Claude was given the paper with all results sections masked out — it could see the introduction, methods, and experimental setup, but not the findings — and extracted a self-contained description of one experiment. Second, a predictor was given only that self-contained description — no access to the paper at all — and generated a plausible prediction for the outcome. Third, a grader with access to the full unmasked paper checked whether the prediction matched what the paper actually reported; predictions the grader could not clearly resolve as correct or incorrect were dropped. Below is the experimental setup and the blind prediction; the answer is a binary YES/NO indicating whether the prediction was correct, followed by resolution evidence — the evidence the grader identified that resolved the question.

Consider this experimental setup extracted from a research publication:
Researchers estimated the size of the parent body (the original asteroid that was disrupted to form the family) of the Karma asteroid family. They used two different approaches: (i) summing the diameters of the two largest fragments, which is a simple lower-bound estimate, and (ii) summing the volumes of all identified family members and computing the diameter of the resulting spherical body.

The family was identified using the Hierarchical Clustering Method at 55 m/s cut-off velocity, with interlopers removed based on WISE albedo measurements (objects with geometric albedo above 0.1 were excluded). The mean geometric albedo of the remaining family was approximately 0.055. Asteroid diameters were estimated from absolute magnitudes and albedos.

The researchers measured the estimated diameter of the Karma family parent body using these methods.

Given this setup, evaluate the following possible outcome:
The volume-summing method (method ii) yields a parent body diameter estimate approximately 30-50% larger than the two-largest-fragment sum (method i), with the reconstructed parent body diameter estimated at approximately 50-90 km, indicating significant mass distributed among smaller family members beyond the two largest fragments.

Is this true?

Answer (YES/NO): NO